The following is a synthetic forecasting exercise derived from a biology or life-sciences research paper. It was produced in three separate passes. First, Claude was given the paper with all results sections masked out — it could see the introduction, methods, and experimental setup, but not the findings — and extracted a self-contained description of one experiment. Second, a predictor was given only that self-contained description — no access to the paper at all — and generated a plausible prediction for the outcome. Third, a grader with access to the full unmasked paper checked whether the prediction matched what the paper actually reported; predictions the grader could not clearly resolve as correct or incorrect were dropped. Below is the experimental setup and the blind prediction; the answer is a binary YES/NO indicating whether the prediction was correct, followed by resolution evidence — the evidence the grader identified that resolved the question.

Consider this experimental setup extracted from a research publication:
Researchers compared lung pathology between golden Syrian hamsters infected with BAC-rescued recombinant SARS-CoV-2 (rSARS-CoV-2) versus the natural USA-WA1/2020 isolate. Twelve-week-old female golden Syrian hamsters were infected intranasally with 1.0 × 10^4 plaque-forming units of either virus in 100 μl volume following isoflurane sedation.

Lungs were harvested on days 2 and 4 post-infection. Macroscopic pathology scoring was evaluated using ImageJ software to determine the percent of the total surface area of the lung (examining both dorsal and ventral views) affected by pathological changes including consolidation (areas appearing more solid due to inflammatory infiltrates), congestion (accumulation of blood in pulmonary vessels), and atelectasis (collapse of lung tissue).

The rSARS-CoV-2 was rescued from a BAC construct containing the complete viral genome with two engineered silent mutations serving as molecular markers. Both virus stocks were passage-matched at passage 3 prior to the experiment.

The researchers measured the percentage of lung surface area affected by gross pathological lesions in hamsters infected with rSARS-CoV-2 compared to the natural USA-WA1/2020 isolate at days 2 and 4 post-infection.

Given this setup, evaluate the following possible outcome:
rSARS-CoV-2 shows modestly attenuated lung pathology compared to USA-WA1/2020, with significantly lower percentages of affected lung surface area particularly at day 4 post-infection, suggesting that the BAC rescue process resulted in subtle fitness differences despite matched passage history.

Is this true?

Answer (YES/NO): NO